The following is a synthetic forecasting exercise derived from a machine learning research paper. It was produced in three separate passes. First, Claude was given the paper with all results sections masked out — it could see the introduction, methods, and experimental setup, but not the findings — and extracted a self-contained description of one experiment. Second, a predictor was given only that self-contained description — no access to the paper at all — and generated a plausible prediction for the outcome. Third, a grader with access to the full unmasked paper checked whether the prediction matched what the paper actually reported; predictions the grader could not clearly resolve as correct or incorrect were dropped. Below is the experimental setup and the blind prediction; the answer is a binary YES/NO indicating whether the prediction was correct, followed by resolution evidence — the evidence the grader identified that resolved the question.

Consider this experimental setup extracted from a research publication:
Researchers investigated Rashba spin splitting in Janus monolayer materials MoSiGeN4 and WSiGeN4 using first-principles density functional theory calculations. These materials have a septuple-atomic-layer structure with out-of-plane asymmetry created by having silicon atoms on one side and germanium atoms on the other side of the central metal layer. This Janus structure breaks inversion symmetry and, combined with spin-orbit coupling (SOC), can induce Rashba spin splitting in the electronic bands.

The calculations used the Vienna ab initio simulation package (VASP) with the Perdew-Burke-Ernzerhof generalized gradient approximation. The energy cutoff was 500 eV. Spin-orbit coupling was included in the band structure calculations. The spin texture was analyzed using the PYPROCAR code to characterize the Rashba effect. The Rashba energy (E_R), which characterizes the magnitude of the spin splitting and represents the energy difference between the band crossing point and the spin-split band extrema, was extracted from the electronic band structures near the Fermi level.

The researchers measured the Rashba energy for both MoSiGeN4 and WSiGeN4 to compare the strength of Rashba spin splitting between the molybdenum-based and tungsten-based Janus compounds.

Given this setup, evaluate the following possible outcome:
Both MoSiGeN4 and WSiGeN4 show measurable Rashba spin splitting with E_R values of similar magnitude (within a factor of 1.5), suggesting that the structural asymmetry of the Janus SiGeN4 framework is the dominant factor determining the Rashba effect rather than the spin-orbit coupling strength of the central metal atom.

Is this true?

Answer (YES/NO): NO